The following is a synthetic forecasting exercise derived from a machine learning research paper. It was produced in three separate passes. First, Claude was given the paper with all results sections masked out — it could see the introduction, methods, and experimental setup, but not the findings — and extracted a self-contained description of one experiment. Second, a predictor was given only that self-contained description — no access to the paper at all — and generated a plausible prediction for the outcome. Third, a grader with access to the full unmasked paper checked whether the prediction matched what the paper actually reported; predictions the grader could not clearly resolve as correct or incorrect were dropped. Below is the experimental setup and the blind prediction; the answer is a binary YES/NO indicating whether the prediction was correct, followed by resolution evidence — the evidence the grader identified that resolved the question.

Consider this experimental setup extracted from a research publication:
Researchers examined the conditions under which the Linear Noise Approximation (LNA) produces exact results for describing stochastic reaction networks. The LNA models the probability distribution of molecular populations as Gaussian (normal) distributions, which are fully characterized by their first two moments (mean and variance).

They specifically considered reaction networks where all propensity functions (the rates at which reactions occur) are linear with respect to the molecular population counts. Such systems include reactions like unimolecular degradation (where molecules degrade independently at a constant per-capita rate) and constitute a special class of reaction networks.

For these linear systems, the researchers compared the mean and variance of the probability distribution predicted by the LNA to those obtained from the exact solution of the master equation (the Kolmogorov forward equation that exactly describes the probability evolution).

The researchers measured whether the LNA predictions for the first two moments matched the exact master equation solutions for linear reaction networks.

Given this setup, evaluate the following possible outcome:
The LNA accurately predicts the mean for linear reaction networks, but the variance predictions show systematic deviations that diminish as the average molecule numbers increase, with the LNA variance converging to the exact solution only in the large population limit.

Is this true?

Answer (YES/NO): NO